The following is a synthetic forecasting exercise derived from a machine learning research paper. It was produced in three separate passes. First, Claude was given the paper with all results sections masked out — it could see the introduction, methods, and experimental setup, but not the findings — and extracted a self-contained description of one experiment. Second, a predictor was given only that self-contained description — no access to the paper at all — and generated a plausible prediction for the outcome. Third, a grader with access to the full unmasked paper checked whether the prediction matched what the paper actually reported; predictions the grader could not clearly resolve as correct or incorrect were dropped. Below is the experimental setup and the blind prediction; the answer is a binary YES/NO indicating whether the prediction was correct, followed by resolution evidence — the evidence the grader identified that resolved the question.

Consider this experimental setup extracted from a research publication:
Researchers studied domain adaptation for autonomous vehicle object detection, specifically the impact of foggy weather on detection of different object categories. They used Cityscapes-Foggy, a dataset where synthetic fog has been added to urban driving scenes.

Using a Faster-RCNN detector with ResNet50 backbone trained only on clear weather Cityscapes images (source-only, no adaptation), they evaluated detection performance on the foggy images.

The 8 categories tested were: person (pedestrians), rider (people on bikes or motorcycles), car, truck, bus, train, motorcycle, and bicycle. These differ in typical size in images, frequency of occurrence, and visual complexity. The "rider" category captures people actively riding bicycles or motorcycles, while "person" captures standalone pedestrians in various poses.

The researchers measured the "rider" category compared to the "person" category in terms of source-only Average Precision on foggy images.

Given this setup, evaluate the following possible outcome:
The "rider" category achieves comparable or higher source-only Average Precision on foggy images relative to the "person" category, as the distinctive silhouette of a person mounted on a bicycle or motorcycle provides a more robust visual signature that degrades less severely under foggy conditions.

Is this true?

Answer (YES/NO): YES